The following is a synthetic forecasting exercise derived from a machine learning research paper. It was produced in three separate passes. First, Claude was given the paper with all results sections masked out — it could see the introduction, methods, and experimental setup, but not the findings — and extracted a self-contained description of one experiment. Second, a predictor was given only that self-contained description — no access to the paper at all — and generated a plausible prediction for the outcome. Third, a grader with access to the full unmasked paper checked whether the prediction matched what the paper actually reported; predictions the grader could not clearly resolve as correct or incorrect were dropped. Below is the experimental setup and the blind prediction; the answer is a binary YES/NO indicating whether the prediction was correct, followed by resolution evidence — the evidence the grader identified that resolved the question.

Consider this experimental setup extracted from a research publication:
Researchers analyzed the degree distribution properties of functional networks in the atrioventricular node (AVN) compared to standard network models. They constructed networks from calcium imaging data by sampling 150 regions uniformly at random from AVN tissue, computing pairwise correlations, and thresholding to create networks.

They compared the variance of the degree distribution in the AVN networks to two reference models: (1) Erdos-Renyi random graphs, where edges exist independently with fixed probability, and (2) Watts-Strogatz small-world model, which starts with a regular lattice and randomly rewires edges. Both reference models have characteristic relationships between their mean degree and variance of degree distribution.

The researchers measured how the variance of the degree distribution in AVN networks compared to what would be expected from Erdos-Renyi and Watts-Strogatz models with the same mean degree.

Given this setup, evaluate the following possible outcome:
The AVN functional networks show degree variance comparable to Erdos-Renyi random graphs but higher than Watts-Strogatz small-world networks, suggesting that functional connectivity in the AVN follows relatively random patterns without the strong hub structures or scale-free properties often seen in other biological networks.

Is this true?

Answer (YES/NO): NO